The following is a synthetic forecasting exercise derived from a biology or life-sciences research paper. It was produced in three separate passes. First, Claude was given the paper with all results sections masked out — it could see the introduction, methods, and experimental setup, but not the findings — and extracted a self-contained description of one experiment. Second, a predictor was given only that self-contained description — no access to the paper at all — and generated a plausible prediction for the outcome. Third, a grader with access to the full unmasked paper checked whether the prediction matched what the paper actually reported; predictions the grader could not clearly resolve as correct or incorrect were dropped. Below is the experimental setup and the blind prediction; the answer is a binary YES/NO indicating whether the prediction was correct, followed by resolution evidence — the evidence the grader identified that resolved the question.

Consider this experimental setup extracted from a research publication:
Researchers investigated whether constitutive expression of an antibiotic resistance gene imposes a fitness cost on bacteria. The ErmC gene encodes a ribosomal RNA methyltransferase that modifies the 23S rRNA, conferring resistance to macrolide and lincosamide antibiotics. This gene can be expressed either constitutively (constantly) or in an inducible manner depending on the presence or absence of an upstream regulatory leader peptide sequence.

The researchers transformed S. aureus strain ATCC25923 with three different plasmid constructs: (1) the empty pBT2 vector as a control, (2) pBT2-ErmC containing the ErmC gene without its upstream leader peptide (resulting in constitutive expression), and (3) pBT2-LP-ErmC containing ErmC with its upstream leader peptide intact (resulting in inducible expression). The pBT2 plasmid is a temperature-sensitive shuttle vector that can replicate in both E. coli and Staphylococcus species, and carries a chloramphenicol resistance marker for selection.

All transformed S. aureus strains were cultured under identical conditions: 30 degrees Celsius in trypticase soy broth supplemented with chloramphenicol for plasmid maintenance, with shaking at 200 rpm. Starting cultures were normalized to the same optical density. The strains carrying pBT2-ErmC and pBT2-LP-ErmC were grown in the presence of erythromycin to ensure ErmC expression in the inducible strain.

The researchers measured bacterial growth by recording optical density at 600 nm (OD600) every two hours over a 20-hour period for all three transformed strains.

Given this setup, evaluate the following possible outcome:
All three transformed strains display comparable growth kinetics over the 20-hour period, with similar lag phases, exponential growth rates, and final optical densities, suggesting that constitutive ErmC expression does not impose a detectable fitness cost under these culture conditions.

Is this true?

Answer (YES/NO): NO